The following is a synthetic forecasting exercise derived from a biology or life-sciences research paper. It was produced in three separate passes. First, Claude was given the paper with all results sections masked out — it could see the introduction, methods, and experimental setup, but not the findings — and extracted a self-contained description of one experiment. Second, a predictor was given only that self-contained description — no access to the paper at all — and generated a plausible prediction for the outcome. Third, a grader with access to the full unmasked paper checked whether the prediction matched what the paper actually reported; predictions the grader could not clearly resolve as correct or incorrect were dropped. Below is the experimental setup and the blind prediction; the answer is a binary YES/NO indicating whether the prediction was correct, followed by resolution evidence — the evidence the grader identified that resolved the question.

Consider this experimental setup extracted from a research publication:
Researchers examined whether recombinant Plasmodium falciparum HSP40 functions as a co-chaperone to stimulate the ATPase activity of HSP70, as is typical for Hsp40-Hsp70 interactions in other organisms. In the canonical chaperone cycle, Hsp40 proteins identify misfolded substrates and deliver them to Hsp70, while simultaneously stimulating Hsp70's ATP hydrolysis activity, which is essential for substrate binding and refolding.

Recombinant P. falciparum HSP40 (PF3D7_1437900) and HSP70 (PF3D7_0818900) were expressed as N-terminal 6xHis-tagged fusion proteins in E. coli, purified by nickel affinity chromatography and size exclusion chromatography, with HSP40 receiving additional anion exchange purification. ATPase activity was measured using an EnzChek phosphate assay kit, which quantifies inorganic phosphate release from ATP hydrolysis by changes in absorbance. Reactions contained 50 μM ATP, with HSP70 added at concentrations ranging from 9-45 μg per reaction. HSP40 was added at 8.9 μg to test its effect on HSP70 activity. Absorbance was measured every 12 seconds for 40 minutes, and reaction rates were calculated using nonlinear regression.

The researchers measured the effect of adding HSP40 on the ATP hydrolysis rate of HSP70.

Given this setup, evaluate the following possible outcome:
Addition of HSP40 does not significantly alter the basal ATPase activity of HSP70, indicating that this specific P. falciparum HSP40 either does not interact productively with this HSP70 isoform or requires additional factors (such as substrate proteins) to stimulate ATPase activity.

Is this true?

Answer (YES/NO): NO